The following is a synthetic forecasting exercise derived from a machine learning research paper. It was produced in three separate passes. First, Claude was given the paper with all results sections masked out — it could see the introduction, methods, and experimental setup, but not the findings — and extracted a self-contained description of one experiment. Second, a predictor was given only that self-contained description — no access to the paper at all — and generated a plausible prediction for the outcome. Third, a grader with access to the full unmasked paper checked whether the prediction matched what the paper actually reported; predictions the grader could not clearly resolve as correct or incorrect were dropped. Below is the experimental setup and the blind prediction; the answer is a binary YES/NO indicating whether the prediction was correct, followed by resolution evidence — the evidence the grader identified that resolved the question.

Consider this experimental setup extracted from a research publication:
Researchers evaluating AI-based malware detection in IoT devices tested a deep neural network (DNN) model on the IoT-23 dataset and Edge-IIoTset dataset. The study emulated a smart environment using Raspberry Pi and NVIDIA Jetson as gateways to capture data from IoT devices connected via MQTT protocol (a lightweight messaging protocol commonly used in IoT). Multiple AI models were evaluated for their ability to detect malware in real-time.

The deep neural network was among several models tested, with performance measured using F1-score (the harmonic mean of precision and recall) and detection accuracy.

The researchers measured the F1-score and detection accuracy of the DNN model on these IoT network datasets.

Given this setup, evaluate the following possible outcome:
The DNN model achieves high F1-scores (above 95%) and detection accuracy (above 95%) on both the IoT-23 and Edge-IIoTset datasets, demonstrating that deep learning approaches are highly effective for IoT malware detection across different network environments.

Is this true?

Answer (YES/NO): NO